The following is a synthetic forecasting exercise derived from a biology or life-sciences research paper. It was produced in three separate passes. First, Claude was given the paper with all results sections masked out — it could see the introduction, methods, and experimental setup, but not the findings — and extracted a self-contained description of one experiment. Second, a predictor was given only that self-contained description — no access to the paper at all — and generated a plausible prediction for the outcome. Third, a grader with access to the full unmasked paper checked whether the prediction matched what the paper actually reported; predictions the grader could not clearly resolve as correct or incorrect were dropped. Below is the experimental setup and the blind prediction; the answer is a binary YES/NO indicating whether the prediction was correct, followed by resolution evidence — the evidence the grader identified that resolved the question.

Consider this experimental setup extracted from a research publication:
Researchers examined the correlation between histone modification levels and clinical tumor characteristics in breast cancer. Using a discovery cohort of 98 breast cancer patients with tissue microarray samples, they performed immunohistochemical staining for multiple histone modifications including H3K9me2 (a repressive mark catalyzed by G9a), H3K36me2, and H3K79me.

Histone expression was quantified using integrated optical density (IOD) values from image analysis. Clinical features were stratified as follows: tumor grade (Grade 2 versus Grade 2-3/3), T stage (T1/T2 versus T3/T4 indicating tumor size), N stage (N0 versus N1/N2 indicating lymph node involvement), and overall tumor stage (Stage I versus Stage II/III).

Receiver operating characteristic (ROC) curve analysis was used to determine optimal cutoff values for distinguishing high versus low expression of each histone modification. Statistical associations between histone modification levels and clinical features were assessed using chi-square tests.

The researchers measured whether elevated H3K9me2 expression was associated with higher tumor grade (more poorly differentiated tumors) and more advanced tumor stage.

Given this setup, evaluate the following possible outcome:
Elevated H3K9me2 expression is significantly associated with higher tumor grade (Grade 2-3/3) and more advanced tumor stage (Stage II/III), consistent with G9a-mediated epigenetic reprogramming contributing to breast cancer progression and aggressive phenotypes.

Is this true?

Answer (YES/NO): YES